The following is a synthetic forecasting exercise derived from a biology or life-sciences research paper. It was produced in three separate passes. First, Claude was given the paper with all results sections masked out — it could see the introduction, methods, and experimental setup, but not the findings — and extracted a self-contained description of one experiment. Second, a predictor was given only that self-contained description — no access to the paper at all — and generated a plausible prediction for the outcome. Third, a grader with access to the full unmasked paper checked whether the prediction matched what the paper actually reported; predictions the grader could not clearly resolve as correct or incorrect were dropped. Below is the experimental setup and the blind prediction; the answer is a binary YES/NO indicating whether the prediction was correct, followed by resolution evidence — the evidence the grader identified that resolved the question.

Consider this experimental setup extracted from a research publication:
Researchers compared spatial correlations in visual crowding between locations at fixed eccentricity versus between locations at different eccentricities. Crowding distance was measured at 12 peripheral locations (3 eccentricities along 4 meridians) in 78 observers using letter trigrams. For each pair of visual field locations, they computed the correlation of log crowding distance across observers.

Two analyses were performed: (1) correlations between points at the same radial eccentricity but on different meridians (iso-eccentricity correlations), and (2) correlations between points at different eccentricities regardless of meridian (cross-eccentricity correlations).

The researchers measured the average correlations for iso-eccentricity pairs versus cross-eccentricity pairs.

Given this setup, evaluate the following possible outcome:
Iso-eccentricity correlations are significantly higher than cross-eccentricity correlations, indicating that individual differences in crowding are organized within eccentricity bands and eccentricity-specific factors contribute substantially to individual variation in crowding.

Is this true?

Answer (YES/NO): YES